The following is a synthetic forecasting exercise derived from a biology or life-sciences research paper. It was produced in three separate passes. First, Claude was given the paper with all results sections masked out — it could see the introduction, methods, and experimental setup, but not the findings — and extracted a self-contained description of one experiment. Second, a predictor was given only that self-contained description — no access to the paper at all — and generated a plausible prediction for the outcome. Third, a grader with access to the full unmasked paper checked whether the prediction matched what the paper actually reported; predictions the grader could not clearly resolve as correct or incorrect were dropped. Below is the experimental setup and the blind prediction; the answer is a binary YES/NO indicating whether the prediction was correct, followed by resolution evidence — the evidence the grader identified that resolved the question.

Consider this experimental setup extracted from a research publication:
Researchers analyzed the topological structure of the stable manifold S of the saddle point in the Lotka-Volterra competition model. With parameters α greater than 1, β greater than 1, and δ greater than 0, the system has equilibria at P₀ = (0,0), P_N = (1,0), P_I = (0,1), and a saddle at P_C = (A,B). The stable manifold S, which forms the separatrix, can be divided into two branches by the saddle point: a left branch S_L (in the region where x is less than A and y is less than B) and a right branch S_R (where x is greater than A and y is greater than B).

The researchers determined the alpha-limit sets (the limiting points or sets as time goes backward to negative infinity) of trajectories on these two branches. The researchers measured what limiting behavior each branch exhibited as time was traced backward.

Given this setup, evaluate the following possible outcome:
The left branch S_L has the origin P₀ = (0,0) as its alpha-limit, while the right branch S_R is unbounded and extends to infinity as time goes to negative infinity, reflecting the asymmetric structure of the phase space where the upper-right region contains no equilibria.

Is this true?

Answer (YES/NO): YES